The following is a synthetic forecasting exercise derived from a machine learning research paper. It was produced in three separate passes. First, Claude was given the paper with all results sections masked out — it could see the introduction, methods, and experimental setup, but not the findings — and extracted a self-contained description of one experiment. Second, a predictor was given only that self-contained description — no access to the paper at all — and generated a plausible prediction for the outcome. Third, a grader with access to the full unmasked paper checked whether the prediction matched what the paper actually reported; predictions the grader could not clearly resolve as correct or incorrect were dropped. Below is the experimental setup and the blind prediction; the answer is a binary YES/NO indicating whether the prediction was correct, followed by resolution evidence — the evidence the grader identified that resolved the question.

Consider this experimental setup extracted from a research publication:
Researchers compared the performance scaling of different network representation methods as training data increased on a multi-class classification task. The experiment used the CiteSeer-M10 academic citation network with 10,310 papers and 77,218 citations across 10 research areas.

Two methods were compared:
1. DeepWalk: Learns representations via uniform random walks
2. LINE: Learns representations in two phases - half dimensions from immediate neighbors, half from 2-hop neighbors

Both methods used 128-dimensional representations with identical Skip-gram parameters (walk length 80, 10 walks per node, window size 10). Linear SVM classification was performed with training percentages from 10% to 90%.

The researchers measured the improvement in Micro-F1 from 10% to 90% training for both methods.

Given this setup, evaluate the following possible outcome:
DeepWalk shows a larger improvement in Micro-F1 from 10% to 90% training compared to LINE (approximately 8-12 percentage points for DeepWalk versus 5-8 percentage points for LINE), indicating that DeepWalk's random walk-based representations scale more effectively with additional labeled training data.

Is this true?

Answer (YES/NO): NO